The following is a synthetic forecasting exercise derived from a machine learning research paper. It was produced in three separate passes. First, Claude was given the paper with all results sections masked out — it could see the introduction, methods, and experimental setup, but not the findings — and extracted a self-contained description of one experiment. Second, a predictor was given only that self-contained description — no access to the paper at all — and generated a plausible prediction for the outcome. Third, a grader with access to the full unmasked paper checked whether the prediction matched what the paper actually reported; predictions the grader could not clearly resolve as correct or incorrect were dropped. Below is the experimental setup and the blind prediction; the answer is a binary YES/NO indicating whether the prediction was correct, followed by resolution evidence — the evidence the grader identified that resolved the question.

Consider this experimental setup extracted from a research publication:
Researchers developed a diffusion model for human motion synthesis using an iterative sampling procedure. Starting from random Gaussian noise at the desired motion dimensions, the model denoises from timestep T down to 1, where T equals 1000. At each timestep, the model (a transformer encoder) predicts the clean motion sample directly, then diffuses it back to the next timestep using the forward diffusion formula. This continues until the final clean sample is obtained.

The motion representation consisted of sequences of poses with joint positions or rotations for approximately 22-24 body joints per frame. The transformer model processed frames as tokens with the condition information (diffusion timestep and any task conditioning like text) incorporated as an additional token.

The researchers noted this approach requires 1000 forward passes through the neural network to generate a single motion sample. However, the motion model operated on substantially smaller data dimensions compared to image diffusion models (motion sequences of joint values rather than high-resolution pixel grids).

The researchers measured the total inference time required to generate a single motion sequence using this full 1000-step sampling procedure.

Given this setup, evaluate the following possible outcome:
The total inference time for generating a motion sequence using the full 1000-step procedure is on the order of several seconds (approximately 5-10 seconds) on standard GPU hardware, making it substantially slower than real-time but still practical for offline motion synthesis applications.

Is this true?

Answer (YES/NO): NO